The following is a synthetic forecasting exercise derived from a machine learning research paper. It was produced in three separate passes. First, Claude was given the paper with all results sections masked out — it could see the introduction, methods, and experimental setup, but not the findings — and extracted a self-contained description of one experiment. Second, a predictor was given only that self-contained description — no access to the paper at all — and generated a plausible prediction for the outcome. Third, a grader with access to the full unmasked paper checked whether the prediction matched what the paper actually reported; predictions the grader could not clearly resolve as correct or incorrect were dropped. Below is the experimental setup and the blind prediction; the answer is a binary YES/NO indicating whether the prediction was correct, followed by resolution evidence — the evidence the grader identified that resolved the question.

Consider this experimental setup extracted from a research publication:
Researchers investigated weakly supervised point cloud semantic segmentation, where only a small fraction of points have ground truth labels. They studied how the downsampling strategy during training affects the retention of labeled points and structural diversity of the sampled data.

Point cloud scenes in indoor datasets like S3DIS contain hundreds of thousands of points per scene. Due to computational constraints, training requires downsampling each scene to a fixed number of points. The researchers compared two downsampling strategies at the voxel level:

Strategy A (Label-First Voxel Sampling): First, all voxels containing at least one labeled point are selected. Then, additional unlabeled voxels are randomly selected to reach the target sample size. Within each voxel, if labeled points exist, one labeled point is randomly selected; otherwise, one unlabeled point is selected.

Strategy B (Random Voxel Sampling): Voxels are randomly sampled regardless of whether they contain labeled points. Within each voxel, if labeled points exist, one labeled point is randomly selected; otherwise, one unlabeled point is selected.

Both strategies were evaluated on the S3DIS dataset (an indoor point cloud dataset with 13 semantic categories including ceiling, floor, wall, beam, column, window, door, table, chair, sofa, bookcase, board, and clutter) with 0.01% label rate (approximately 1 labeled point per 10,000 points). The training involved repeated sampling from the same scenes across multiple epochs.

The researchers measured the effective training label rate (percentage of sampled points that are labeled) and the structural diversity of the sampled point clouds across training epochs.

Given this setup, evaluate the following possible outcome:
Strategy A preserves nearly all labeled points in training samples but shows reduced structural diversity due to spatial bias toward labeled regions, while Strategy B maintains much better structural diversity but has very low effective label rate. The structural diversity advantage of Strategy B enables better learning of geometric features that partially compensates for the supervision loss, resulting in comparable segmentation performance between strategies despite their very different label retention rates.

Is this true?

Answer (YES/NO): NO